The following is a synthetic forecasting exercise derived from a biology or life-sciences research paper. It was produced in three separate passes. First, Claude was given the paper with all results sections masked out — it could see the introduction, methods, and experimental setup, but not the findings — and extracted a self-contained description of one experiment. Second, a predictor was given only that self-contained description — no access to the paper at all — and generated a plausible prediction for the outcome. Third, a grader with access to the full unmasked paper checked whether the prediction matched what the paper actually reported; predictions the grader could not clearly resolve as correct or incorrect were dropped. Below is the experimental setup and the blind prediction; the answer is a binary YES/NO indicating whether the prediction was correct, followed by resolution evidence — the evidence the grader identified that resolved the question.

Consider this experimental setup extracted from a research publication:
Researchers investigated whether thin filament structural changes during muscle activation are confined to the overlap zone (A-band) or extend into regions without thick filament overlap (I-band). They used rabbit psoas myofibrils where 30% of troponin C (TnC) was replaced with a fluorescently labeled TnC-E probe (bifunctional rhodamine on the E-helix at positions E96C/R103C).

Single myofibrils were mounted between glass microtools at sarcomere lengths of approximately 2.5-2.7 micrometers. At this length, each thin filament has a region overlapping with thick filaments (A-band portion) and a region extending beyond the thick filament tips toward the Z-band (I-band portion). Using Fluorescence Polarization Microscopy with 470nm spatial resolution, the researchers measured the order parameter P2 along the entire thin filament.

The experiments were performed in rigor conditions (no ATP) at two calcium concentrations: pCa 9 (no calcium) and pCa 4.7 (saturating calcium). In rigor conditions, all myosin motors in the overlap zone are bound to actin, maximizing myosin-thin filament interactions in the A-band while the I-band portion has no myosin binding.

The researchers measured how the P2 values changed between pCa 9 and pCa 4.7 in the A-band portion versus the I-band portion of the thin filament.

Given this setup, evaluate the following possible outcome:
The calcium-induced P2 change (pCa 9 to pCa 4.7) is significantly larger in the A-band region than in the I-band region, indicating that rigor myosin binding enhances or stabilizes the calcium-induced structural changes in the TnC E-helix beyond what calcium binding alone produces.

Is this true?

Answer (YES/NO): YES